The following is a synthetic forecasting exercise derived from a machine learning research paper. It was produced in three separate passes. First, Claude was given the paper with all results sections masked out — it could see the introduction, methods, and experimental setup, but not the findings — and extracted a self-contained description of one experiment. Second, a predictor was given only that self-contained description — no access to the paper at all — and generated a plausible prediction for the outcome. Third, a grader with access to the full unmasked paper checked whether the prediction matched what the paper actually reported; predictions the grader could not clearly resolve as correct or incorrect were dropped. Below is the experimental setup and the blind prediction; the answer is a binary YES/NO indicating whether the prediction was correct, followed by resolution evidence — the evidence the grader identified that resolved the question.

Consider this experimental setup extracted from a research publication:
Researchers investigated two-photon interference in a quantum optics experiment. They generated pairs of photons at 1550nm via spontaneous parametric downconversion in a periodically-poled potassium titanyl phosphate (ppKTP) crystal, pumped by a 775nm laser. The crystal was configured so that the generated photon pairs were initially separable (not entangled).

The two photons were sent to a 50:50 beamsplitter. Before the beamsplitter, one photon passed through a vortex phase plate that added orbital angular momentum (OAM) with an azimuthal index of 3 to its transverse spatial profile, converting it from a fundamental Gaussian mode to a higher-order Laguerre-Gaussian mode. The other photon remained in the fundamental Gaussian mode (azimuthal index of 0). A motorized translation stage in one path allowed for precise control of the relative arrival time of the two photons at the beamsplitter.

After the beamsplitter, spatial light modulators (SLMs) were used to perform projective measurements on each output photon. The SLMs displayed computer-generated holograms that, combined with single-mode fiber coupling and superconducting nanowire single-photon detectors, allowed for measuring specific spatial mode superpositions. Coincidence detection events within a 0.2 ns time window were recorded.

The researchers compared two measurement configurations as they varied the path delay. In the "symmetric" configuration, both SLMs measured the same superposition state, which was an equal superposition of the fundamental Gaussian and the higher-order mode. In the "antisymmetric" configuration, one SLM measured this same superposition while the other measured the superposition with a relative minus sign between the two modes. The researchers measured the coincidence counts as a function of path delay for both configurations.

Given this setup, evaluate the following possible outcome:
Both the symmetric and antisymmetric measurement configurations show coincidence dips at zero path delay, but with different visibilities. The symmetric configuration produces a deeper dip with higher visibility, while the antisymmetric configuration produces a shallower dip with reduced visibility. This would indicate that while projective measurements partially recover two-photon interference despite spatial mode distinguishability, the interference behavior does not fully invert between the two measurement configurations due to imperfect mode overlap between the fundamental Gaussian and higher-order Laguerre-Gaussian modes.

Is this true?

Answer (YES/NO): NO